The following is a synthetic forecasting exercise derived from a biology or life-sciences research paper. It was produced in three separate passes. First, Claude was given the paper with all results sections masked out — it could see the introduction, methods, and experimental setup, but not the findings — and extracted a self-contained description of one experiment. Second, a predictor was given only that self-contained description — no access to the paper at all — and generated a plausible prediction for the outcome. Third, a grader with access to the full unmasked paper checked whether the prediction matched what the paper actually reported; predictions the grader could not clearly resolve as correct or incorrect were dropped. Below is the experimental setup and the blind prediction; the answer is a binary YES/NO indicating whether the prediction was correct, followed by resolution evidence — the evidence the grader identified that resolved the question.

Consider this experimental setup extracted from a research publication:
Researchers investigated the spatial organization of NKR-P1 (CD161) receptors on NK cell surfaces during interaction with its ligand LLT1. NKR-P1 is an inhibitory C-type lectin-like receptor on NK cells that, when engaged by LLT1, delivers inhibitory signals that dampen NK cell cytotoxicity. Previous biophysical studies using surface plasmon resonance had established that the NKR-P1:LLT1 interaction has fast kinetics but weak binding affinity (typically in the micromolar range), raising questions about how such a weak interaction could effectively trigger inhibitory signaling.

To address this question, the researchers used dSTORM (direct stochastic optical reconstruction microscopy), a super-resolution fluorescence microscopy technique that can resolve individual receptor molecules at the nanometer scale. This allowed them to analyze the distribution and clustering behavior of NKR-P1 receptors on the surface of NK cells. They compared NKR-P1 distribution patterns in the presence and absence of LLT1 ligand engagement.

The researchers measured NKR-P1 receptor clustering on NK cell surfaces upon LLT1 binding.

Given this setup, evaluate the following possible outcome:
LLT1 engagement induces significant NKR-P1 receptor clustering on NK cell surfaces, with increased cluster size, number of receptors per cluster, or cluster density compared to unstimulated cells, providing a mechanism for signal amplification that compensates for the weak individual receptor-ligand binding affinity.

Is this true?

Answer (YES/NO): YES